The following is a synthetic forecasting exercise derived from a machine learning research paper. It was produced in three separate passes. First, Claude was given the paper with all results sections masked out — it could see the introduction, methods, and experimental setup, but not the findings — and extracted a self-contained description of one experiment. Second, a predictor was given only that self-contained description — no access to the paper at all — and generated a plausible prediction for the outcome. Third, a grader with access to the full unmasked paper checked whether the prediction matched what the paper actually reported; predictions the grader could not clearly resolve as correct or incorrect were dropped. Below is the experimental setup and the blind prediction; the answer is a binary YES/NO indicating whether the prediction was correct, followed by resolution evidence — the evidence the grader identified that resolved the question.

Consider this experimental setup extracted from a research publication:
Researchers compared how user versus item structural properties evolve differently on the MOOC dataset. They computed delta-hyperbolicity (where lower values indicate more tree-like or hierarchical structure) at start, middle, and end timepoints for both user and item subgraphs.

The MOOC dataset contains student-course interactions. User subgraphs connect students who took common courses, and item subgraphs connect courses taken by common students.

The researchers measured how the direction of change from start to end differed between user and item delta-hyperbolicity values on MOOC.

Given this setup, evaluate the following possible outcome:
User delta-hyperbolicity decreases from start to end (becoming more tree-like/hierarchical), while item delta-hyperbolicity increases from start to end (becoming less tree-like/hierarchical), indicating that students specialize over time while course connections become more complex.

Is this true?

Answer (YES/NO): NO